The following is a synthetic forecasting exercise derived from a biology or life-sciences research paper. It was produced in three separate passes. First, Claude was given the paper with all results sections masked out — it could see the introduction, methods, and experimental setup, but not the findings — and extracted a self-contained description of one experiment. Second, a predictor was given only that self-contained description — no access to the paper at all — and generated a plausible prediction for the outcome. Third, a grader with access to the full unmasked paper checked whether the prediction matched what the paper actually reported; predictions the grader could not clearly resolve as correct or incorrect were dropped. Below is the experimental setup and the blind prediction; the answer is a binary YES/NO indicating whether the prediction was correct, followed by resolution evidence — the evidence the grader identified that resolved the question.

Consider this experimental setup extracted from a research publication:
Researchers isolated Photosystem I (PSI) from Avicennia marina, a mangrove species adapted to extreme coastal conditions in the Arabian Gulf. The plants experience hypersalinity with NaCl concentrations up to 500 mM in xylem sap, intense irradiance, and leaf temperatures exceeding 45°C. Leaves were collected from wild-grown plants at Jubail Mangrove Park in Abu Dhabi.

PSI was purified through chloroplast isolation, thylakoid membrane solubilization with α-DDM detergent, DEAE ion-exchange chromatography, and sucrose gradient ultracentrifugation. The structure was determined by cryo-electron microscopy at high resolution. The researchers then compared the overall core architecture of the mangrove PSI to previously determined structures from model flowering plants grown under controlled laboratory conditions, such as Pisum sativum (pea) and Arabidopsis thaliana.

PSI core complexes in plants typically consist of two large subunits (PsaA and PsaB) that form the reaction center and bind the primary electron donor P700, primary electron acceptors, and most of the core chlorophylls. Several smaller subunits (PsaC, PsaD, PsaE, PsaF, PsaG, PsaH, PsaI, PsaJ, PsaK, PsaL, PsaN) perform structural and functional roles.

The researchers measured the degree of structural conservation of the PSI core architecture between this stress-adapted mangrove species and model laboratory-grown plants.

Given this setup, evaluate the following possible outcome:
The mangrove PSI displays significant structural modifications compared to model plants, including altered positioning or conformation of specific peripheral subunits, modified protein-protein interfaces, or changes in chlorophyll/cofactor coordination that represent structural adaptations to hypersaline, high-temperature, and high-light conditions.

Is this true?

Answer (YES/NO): NO